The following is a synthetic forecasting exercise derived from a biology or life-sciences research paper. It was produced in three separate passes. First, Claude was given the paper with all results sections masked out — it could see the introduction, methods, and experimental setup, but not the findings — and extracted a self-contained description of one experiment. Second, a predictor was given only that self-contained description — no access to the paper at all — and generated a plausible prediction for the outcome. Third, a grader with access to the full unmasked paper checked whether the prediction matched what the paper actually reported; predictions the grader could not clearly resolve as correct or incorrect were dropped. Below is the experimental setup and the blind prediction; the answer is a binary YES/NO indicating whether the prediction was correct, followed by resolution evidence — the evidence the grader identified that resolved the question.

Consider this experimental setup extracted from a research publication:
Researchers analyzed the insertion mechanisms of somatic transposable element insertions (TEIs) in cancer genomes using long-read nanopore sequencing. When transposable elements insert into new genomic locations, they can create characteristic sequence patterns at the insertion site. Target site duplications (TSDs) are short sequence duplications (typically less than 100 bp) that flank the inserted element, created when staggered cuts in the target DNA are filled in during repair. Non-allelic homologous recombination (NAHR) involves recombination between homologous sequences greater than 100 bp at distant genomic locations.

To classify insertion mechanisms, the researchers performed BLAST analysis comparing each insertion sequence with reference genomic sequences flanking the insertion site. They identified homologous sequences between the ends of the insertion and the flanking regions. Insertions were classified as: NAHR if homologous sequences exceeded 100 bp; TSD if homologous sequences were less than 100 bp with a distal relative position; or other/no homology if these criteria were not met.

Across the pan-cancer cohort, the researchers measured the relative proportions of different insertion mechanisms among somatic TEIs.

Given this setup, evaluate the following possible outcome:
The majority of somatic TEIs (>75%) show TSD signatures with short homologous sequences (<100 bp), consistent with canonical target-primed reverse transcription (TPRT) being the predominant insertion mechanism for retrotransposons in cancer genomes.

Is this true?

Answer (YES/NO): NO